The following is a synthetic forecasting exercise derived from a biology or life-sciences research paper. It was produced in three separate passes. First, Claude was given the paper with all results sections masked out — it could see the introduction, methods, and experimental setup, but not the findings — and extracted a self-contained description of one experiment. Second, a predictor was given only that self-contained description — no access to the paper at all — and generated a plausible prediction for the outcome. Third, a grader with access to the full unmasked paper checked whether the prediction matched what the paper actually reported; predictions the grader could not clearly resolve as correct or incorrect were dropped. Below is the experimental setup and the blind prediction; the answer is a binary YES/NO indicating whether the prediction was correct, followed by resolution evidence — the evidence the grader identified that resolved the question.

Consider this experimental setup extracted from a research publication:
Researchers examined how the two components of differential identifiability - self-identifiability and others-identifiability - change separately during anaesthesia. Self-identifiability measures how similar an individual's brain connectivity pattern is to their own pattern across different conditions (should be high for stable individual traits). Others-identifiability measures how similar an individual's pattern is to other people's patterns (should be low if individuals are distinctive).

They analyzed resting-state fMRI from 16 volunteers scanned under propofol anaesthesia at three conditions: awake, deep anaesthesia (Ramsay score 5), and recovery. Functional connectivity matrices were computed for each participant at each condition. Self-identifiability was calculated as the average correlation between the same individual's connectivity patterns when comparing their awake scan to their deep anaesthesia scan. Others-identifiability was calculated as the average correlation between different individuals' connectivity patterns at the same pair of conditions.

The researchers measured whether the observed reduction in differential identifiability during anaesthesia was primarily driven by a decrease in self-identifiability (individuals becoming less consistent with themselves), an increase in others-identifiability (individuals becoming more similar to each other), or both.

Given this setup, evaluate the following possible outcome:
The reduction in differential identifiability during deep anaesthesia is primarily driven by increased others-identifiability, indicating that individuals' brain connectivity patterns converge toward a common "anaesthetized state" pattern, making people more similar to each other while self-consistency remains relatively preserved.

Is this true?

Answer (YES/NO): NO